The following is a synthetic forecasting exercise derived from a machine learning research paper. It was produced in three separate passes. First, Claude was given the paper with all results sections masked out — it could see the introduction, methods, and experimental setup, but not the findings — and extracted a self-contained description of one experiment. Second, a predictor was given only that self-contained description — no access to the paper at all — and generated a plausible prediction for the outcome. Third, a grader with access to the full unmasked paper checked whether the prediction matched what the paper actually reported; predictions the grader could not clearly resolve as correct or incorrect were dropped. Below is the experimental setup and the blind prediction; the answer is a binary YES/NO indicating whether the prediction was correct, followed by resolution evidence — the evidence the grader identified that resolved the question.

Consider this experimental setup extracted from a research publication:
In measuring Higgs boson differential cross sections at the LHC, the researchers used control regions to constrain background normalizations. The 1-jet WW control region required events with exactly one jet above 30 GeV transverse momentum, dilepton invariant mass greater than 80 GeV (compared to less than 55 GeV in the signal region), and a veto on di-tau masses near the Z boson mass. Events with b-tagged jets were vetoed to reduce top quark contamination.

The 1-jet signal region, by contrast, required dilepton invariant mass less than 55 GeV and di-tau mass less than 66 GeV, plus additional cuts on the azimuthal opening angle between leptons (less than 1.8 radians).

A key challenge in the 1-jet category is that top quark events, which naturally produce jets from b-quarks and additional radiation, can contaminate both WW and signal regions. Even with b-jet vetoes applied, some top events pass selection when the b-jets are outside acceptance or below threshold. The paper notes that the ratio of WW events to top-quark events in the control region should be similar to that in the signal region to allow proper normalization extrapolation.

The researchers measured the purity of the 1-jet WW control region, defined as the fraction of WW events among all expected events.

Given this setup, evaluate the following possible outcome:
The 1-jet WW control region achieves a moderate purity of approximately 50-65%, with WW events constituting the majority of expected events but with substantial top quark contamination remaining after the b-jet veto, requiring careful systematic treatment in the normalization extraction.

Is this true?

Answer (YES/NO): NO